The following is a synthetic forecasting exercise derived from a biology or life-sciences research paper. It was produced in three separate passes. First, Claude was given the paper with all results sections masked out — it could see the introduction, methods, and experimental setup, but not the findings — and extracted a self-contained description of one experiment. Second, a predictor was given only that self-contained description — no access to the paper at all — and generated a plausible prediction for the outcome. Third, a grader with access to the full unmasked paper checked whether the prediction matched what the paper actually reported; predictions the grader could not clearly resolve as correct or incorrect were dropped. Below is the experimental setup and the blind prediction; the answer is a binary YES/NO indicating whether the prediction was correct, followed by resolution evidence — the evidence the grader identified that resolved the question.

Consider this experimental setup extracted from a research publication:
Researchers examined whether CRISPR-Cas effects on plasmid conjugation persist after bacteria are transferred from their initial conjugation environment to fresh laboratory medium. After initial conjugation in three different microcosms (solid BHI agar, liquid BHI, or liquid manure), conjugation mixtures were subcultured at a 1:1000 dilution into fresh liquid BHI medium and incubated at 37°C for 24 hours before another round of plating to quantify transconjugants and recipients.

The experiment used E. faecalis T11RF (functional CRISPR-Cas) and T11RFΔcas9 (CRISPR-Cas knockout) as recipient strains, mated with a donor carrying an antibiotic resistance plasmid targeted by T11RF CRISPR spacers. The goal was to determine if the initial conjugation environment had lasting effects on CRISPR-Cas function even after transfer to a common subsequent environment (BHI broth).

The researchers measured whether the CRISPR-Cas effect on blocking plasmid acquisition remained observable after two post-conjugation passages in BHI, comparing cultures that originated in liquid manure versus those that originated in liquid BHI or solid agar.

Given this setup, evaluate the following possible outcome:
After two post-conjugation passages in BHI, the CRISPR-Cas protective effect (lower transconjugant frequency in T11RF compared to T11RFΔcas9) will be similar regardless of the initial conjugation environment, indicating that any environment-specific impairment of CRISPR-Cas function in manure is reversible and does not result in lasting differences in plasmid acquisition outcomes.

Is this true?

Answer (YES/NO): NO